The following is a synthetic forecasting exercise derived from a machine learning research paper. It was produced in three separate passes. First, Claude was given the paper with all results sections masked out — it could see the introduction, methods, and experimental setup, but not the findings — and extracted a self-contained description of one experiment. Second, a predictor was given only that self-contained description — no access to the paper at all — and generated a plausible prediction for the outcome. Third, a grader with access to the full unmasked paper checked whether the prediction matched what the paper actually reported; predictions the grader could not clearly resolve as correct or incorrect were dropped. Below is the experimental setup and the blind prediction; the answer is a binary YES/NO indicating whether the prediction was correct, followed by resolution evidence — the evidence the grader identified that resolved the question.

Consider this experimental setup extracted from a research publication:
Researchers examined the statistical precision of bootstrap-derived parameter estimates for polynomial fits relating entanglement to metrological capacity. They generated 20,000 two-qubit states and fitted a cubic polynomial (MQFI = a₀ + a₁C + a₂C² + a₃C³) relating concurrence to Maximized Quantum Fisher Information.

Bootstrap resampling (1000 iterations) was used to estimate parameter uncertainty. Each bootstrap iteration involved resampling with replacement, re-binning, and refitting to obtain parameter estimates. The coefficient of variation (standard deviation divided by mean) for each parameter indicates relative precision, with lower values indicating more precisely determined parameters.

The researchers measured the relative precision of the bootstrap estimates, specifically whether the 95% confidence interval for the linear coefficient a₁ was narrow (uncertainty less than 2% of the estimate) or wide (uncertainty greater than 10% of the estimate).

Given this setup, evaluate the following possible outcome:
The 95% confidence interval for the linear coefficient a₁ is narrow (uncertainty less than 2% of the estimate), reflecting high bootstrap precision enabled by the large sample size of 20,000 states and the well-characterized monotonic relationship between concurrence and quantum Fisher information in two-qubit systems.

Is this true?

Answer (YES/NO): YES